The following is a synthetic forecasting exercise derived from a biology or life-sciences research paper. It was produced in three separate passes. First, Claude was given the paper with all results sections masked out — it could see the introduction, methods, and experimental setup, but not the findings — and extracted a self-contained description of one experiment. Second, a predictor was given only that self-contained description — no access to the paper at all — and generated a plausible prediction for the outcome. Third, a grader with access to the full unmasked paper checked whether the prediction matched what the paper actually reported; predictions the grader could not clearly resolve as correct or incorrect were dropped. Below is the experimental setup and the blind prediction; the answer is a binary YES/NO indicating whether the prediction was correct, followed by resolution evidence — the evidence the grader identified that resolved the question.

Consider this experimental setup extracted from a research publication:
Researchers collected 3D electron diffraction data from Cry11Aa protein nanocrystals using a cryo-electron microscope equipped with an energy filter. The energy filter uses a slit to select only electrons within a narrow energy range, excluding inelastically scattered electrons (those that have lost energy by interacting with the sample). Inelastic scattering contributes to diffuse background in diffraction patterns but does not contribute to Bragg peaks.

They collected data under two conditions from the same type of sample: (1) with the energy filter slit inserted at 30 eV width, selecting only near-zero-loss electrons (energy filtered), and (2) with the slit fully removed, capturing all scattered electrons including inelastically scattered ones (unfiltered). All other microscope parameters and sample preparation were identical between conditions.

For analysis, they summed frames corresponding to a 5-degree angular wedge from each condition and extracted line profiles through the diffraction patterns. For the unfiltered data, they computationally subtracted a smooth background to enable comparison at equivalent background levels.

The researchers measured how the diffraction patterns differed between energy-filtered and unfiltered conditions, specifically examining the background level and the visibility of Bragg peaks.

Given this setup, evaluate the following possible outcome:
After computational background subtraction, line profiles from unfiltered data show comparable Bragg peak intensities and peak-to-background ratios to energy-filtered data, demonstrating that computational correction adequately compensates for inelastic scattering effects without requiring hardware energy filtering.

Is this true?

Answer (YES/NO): NO